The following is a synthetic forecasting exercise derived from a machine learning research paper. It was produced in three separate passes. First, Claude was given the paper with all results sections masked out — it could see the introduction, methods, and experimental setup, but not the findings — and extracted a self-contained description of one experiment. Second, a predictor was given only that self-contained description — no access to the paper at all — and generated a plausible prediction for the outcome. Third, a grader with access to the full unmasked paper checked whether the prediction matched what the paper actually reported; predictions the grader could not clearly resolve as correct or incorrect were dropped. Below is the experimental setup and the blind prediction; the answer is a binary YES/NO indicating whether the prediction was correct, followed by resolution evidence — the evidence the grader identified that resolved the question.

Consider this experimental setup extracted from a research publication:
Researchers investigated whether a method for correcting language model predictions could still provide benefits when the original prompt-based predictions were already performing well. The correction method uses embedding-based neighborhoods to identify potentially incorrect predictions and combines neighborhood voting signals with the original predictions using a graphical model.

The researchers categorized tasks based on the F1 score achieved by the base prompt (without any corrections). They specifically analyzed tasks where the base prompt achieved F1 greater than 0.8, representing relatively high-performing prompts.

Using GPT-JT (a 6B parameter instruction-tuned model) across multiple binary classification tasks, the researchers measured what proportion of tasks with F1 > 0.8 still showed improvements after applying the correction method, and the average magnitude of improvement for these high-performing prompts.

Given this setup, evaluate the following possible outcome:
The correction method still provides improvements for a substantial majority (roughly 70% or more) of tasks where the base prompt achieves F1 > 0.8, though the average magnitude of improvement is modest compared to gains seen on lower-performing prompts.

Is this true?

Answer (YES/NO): YES